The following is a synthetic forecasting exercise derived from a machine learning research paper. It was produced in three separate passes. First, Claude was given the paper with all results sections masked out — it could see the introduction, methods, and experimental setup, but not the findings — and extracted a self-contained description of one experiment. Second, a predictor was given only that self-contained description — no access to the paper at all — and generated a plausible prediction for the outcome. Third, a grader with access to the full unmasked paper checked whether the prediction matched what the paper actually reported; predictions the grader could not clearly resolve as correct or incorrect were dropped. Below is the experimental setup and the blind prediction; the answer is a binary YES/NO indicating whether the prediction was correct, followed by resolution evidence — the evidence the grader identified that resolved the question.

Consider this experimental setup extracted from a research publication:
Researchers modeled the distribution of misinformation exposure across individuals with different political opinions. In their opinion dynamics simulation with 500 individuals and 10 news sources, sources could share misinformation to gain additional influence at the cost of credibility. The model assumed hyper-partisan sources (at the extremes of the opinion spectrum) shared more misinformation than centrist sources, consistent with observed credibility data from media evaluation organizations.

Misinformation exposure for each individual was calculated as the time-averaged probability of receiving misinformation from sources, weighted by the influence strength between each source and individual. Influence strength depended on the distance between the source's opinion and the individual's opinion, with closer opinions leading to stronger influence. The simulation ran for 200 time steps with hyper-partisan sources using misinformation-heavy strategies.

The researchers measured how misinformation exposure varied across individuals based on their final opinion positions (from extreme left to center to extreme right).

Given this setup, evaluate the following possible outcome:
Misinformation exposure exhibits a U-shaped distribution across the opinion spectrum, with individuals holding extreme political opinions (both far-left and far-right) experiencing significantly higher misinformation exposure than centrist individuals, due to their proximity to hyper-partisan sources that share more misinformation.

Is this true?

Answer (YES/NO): YES